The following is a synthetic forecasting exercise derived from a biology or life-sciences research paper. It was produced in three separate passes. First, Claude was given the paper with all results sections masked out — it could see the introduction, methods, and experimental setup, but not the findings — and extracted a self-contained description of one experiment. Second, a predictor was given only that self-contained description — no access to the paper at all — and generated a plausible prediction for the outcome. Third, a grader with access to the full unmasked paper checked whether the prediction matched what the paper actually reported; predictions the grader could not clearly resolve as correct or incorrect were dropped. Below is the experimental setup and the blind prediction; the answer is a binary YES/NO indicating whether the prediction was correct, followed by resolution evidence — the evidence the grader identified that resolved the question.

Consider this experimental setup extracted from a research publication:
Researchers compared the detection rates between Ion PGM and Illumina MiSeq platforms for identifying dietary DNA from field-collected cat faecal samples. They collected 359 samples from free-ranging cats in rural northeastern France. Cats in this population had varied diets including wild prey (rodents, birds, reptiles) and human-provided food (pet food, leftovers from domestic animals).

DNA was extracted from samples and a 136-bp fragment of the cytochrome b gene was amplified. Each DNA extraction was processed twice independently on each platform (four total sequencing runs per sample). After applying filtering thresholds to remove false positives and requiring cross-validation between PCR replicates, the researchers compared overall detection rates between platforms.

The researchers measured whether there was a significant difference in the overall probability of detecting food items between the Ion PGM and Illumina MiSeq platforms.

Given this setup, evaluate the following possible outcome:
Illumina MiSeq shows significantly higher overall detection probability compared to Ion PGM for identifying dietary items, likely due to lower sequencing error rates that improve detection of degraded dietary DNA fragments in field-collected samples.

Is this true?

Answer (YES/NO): YES